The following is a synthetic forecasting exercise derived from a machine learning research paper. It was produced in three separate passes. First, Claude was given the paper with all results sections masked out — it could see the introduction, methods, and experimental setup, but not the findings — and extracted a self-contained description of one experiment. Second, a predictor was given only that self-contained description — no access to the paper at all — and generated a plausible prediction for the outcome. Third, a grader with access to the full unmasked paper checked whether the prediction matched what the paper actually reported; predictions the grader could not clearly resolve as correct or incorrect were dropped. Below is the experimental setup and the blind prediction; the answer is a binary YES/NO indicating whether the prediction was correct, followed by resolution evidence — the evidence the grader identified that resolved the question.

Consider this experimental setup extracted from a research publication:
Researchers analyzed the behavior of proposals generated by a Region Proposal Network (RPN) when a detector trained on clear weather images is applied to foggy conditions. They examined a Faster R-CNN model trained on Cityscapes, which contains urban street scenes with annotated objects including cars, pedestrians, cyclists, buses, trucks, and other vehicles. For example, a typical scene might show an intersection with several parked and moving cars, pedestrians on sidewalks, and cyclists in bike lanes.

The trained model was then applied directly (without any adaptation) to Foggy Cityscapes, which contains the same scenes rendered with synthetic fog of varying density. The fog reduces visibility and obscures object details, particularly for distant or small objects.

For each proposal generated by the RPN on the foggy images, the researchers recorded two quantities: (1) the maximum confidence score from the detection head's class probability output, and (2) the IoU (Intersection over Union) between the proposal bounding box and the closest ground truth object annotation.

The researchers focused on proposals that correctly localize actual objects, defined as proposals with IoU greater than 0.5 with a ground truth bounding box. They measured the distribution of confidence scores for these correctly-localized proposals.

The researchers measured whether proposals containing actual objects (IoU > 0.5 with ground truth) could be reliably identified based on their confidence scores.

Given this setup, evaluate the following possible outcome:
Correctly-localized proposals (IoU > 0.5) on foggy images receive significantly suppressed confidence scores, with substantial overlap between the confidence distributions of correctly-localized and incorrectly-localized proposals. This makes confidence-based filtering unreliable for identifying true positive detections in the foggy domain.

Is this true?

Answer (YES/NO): YES